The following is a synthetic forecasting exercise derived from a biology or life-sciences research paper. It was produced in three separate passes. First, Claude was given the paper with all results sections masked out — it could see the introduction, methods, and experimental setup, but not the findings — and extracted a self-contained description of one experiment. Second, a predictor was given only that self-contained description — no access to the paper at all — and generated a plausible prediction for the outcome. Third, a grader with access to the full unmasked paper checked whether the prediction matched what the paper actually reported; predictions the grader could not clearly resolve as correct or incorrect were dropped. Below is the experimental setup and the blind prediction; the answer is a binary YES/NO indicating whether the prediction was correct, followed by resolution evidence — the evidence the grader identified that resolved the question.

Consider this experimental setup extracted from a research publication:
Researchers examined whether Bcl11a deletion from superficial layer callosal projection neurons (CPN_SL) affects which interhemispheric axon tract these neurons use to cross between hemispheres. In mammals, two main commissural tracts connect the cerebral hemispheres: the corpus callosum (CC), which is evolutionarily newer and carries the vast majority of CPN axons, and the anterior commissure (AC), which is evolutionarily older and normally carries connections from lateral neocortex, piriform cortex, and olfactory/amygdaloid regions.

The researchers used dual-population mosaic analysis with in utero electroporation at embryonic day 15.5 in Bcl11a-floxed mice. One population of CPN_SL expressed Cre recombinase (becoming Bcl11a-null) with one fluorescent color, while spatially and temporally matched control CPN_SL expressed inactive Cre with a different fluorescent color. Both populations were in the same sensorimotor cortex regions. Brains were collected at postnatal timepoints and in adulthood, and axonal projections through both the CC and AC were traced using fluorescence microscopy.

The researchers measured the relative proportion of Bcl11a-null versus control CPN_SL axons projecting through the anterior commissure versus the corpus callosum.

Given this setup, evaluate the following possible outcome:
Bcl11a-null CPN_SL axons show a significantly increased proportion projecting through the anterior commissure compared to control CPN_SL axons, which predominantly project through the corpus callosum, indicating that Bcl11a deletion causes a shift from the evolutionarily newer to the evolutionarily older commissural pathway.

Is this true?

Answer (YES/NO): YES